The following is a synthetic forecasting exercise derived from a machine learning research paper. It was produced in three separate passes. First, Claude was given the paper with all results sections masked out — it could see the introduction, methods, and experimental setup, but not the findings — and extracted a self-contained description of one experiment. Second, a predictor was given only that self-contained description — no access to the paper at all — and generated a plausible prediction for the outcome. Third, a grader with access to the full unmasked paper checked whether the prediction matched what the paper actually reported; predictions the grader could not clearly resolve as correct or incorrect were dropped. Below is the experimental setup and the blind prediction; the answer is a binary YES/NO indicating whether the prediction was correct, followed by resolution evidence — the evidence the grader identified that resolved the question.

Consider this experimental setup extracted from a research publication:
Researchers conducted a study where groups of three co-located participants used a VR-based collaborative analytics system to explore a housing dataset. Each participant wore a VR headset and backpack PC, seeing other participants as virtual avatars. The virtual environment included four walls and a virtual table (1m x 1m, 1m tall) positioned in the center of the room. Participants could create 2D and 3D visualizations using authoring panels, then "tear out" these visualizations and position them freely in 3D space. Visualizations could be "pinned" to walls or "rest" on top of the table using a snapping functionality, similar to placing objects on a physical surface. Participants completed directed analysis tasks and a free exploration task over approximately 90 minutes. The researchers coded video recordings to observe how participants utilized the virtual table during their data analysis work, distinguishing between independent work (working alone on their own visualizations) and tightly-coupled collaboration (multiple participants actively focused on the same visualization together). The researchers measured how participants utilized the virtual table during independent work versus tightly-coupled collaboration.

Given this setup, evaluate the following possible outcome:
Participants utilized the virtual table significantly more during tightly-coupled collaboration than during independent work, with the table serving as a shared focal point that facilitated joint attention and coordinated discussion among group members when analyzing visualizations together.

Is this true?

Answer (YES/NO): NO